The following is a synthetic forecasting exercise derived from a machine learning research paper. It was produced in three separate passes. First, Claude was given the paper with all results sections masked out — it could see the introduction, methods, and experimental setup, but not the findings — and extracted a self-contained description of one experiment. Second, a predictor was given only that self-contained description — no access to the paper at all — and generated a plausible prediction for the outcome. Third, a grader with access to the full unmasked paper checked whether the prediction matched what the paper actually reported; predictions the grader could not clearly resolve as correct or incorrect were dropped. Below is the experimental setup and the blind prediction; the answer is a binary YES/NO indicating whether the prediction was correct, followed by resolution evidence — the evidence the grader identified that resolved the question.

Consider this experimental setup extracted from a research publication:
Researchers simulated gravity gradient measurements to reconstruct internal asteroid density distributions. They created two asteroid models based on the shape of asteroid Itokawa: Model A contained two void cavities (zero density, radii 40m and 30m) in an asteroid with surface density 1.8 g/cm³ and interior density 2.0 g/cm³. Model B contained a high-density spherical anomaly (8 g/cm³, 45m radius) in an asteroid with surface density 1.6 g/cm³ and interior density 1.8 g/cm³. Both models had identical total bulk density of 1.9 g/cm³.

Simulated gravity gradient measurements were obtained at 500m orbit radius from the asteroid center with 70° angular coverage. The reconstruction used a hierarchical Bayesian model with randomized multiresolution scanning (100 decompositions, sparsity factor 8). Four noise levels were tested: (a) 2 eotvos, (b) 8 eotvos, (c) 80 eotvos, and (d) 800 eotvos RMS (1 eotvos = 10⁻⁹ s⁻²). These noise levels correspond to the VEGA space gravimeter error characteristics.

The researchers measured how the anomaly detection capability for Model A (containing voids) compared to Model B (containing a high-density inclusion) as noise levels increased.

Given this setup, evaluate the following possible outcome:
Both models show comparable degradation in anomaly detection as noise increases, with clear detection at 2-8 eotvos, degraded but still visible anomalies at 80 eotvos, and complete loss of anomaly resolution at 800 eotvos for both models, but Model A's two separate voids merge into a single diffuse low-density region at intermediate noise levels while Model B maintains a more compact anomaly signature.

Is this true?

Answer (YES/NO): NO